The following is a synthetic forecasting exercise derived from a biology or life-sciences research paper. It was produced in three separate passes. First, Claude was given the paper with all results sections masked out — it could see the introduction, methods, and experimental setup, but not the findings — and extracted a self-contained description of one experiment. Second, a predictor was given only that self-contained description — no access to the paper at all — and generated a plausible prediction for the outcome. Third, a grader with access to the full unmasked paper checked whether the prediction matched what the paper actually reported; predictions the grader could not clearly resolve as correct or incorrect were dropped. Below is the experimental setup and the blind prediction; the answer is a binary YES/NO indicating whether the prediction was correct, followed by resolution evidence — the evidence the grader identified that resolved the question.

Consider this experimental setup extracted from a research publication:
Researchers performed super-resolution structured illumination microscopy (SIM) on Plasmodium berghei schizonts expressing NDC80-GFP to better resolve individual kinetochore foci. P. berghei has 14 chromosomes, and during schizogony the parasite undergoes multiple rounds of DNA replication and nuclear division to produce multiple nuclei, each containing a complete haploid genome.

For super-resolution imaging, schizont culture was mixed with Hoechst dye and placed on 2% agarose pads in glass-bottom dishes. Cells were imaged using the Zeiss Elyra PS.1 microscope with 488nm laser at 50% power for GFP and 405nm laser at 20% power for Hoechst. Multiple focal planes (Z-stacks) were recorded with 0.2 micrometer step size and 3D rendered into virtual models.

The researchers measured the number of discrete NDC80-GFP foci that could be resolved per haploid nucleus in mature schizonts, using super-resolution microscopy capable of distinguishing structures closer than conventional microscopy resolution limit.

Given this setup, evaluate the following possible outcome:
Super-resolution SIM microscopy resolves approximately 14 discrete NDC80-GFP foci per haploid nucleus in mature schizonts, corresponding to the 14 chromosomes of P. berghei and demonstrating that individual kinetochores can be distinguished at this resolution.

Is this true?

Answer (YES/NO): NO